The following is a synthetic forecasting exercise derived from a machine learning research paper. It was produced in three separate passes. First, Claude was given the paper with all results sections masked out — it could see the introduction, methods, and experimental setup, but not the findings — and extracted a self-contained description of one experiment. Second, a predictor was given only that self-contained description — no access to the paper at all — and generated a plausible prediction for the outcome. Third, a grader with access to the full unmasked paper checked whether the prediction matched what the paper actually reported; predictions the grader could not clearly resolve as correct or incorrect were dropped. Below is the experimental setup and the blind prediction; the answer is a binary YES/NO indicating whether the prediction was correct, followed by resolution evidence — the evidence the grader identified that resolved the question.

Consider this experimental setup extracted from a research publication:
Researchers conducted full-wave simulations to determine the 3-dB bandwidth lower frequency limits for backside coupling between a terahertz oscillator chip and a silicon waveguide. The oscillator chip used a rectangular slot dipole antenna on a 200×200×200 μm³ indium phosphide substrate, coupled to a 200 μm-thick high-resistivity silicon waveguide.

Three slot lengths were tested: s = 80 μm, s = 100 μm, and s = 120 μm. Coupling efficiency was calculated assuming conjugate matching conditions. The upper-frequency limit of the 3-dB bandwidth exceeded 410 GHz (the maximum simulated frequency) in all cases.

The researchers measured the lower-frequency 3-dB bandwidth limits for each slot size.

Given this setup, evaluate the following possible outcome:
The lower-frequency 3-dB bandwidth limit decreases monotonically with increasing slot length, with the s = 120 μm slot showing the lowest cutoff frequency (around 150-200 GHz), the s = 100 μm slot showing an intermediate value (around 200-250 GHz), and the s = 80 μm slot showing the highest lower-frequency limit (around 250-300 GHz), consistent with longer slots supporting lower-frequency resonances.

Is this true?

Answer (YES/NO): NO